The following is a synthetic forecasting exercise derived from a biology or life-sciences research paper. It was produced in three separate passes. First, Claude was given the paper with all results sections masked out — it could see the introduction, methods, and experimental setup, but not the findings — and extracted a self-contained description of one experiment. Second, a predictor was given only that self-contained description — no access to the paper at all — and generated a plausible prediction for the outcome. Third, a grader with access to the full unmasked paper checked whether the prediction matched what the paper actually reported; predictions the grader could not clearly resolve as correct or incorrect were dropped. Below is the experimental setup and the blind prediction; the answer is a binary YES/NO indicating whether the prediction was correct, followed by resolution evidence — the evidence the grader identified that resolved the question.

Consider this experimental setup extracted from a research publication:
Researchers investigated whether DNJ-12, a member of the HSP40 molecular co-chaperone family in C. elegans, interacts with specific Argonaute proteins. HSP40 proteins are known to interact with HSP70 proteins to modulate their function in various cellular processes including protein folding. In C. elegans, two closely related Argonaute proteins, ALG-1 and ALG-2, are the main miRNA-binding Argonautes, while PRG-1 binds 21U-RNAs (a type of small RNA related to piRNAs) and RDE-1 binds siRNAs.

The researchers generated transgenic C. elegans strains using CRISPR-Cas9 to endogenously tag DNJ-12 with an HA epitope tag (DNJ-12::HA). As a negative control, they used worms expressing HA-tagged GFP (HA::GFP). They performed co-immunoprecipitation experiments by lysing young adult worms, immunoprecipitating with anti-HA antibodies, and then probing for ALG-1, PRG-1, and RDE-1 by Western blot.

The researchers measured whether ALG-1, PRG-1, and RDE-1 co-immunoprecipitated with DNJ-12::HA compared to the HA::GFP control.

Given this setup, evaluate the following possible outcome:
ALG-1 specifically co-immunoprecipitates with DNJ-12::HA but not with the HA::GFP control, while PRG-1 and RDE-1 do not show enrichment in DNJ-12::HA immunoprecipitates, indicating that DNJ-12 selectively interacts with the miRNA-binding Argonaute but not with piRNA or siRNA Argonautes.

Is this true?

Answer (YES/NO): YES